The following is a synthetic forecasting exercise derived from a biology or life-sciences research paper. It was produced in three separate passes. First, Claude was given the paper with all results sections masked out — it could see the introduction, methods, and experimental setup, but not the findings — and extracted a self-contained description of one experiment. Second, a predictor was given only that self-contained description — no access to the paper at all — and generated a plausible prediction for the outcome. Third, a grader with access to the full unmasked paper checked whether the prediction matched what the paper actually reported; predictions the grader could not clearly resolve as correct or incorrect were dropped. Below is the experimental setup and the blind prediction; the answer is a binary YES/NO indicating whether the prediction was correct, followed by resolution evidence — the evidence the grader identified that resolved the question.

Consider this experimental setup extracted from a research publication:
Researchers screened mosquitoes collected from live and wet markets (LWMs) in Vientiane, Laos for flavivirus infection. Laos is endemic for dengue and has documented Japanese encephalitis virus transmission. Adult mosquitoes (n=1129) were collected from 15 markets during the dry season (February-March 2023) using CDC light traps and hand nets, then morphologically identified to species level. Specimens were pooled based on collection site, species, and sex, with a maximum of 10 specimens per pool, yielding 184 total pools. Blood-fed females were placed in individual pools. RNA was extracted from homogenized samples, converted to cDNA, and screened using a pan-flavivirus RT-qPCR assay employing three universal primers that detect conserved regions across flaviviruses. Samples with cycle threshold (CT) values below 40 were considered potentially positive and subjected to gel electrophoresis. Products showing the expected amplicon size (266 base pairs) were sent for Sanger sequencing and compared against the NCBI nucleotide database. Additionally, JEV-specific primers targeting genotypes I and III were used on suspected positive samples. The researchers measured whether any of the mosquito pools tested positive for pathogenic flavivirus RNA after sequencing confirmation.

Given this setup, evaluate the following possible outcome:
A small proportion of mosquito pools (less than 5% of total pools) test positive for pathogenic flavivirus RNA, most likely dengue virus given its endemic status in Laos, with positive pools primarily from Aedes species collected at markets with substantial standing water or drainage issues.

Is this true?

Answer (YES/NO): NO